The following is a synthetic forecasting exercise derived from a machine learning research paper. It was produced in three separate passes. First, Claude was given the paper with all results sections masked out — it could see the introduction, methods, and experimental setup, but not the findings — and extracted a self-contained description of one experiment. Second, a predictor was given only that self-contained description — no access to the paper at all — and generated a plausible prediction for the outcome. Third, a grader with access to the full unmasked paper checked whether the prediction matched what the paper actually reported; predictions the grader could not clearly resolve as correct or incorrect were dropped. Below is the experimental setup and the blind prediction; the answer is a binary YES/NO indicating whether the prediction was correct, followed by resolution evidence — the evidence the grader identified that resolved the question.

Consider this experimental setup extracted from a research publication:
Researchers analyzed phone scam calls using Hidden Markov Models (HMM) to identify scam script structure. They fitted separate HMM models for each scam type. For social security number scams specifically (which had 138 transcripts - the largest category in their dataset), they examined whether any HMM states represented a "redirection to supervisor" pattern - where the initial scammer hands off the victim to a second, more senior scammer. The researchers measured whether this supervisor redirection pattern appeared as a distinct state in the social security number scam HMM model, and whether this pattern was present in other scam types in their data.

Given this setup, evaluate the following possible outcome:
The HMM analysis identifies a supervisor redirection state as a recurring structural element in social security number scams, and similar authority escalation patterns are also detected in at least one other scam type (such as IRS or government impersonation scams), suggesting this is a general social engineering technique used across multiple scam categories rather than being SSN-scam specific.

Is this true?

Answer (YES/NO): NO